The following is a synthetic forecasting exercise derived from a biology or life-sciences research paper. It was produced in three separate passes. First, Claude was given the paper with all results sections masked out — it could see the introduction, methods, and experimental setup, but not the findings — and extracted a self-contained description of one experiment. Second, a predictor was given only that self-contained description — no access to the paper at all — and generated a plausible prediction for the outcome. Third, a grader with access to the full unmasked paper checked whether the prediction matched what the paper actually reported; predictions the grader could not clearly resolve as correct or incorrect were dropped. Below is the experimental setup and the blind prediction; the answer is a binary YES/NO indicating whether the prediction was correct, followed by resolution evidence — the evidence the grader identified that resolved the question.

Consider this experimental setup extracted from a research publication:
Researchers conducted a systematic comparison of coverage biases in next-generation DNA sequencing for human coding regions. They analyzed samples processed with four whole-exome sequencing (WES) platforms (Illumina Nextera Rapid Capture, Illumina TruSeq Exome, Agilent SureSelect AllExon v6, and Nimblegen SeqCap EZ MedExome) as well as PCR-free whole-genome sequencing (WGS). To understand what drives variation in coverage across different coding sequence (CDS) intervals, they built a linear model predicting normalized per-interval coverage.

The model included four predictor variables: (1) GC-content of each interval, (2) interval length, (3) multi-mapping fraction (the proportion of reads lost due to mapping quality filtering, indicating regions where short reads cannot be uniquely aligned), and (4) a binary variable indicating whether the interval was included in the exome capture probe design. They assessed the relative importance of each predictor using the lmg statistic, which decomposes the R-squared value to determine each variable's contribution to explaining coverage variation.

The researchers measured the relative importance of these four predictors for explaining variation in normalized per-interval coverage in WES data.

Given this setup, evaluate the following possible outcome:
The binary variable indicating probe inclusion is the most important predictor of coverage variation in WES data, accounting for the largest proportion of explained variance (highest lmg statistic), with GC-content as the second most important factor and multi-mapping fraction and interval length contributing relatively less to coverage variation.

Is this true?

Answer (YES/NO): NO